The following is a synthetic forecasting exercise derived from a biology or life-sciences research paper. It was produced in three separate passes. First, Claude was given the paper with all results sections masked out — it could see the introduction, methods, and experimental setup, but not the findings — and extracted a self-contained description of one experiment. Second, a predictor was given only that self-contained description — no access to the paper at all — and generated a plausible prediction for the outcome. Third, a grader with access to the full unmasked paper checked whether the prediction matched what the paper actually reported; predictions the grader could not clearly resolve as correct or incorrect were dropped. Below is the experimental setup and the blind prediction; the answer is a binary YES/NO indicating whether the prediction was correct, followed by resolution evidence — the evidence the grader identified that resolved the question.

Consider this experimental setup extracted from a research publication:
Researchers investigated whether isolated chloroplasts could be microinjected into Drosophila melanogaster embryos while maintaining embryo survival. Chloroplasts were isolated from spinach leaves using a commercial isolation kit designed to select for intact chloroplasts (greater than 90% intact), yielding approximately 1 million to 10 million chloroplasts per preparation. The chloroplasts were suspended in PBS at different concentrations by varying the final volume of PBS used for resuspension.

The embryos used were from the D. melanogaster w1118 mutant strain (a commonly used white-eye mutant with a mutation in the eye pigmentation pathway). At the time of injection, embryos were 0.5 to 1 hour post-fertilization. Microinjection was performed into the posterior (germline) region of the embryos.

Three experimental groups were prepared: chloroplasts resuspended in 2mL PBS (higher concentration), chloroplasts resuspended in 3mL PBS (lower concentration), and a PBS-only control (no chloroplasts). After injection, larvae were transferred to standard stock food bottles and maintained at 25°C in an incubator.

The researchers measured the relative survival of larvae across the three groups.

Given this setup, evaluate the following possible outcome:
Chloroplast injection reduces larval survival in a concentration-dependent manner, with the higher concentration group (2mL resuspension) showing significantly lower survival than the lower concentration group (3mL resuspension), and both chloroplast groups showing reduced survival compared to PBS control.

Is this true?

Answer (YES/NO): YES